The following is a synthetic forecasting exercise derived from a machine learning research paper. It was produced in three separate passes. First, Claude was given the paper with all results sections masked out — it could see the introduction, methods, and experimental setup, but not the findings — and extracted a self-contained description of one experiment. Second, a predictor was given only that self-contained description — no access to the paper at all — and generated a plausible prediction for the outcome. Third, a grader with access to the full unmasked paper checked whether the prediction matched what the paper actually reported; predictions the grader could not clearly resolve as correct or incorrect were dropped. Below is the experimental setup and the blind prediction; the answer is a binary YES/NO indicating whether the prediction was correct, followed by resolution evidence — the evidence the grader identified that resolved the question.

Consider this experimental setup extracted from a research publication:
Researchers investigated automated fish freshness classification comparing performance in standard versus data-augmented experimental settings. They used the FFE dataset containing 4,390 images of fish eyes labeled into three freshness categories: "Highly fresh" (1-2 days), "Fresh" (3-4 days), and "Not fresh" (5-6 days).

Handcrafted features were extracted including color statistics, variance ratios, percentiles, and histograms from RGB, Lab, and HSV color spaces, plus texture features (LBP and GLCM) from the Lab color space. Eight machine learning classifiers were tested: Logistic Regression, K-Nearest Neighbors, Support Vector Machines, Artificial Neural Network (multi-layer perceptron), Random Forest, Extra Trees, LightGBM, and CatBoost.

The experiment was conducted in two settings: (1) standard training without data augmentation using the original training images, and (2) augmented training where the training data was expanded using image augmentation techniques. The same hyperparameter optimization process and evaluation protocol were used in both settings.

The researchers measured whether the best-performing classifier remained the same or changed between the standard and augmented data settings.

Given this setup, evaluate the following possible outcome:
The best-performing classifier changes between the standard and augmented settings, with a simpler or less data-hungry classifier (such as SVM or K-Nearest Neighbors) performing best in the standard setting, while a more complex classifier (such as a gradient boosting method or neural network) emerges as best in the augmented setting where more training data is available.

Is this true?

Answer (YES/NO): NO